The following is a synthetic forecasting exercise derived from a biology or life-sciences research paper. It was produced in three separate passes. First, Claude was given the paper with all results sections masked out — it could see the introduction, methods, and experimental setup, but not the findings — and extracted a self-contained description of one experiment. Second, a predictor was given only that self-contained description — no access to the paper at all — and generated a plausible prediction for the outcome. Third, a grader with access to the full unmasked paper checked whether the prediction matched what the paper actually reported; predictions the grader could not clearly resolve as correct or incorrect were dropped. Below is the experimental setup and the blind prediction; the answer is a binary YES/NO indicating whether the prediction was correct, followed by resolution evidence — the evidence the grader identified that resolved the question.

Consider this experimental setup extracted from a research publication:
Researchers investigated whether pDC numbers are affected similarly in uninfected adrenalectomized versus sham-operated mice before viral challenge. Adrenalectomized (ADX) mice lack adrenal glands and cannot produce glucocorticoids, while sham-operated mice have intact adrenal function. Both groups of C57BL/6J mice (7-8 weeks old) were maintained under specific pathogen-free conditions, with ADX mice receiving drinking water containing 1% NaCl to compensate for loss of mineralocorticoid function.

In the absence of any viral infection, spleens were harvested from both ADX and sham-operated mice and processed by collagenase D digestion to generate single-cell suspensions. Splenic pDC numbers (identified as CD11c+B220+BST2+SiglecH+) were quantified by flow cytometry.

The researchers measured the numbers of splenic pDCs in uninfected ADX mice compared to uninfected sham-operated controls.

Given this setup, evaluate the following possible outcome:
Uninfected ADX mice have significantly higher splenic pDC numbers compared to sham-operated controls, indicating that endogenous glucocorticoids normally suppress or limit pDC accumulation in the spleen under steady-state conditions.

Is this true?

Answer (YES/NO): NO